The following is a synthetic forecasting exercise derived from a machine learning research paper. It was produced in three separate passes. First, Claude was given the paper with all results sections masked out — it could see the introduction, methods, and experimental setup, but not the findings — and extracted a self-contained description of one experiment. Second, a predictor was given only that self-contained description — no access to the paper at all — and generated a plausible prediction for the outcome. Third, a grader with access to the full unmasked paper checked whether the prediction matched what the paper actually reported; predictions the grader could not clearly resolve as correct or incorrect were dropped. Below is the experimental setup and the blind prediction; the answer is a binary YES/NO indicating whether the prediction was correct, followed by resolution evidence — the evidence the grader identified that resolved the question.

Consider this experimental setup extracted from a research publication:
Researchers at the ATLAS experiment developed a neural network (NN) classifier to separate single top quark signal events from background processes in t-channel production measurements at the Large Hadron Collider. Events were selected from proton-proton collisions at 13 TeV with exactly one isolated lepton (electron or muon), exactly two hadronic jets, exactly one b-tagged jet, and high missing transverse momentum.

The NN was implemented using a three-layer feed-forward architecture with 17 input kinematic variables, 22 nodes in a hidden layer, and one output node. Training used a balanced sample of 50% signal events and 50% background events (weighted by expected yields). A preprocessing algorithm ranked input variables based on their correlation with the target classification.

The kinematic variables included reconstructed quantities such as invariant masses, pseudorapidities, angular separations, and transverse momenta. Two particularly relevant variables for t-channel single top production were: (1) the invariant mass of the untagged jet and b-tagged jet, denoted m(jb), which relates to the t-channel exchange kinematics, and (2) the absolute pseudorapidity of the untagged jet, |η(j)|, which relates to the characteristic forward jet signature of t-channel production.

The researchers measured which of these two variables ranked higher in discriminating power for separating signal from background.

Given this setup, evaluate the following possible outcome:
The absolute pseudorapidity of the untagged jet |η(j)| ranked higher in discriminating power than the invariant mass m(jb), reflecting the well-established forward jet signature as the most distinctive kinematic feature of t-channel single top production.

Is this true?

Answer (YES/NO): NO